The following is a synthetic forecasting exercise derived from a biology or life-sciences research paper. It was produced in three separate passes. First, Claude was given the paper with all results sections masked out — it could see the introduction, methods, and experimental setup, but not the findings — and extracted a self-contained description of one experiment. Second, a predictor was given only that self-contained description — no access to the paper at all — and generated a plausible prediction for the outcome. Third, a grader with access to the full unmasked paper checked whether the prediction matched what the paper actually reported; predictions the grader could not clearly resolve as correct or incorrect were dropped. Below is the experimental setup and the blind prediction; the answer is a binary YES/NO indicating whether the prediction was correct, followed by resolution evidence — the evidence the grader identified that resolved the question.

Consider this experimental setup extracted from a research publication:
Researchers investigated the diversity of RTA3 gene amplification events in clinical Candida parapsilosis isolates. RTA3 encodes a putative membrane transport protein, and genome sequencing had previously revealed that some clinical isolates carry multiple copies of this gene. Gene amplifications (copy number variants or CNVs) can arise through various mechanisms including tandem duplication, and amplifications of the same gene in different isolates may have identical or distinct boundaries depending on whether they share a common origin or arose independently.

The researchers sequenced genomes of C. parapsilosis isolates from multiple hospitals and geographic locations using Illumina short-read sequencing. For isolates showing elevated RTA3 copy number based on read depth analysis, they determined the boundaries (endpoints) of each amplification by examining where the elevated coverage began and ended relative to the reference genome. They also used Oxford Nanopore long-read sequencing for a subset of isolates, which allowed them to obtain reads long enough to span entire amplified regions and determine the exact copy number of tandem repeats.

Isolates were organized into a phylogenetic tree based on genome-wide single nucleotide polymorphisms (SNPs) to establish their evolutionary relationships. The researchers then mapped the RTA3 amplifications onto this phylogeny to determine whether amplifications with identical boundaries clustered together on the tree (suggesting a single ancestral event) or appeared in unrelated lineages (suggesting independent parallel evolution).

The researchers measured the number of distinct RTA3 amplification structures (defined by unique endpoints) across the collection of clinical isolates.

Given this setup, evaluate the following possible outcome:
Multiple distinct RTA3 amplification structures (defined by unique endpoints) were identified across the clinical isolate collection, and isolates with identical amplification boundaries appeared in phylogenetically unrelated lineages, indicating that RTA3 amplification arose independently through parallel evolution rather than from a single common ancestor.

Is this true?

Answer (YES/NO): NO